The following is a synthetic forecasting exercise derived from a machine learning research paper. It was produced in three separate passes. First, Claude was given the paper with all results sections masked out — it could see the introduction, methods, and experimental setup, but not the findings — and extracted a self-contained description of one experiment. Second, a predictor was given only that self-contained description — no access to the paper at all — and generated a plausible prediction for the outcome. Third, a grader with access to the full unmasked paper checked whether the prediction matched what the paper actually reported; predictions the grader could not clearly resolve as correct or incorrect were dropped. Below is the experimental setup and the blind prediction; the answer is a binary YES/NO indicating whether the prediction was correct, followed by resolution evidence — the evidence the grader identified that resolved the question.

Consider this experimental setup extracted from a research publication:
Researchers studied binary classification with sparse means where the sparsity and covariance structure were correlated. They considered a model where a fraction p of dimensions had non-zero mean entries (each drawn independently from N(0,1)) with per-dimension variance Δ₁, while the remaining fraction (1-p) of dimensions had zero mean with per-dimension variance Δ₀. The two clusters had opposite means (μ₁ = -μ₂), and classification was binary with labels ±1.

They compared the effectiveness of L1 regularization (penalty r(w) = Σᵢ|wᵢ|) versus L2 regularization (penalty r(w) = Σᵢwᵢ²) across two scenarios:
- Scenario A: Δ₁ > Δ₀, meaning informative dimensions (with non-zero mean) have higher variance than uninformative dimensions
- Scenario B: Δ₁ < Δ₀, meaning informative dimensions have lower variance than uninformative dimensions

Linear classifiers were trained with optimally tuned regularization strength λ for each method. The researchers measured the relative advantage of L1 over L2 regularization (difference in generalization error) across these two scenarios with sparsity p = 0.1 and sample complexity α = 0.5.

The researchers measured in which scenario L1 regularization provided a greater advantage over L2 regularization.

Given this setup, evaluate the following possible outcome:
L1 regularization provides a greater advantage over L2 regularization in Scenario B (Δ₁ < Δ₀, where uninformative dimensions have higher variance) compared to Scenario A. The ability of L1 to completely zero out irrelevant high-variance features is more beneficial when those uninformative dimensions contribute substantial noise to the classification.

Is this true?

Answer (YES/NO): YES